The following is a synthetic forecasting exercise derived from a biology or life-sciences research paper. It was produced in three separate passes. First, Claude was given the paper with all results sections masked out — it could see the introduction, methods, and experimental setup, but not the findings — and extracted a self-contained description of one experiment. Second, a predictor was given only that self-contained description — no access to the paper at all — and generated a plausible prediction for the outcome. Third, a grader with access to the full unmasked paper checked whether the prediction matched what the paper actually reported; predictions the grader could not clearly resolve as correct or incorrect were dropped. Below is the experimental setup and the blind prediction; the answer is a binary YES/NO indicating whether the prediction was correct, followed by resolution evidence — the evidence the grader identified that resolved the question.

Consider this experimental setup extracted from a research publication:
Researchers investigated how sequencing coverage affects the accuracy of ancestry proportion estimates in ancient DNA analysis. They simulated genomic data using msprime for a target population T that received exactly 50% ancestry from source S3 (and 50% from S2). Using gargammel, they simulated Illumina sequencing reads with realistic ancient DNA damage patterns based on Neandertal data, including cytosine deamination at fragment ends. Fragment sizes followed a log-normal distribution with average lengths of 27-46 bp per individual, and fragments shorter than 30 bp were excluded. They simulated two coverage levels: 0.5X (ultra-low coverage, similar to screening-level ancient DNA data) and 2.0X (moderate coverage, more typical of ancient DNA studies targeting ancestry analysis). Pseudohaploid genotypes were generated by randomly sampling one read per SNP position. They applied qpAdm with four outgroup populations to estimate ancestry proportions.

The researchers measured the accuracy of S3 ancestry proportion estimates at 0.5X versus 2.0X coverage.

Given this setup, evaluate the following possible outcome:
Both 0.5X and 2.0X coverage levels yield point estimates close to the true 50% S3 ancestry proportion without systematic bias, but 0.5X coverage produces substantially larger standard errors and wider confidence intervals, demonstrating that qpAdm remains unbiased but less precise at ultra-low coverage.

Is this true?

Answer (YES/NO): YES